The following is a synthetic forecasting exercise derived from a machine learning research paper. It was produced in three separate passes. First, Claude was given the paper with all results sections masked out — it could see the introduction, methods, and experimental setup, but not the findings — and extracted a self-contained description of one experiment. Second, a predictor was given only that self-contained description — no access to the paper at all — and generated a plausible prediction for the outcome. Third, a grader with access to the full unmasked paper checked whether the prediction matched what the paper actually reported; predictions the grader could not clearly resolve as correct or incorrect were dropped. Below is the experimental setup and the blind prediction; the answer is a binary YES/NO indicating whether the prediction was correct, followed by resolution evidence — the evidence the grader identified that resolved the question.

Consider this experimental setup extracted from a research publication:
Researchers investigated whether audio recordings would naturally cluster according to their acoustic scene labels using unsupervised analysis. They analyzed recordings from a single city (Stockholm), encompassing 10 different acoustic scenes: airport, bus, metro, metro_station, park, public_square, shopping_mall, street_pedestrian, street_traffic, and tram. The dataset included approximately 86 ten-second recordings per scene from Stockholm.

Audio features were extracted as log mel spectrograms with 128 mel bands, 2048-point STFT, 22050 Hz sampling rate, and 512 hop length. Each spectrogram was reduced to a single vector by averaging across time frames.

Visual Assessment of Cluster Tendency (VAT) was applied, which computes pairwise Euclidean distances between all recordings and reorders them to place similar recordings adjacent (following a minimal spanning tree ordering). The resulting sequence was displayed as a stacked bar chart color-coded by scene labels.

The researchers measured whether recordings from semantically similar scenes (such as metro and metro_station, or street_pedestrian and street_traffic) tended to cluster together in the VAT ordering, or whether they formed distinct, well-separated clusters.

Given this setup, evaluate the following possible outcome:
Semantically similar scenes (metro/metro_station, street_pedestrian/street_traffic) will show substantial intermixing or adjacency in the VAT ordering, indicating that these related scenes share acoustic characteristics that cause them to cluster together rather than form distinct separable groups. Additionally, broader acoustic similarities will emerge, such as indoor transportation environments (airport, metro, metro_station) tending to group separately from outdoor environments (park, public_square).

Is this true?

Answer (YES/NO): NO